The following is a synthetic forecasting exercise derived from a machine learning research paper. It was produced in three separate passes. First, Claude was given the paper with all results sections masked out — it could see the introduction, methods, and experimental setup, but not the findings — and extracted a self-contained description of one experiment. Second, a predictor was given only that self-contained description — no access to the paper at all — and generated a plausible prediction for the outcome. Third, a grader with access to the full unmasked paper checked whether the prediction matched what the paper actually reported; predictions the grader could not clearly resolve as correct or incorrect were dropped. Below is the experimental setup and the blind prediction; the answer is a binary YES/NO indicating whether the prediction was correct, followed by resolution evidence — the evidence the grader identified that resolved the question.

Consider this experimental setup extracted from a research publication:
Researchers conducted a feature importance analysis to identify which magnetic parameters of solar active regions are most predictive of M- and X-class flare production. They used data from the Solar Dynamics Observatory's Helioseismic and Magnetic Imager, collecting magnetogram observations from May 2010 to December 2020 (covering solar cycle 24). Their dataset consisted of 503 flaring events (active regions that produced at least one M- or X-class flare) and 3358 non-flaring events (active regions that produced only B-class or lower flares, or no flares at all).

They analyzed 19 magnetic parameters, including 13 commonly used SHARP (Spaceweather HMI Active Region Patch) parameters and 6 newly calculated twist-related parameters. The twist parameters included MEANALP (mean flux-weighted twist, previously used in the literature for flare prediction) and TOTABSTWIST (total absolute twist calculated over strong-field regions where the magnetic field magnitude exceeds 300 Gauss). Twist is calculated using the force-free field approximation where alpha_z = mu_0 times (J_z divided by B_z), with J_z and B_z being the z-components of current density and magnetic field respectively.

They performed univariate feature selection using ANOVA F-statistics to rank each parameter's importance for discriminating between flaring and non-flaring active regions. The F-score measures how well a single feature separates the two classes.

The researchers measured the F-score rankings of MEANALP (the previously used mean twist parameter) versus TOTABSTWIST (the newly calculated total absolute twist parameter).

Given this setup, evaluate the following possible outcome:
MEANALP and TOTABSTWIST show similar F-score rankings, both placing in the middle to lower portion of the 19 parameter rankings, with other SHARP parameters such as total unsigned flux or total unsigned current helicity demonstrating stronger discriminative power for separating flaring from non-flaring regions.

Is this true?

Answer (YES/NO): NO